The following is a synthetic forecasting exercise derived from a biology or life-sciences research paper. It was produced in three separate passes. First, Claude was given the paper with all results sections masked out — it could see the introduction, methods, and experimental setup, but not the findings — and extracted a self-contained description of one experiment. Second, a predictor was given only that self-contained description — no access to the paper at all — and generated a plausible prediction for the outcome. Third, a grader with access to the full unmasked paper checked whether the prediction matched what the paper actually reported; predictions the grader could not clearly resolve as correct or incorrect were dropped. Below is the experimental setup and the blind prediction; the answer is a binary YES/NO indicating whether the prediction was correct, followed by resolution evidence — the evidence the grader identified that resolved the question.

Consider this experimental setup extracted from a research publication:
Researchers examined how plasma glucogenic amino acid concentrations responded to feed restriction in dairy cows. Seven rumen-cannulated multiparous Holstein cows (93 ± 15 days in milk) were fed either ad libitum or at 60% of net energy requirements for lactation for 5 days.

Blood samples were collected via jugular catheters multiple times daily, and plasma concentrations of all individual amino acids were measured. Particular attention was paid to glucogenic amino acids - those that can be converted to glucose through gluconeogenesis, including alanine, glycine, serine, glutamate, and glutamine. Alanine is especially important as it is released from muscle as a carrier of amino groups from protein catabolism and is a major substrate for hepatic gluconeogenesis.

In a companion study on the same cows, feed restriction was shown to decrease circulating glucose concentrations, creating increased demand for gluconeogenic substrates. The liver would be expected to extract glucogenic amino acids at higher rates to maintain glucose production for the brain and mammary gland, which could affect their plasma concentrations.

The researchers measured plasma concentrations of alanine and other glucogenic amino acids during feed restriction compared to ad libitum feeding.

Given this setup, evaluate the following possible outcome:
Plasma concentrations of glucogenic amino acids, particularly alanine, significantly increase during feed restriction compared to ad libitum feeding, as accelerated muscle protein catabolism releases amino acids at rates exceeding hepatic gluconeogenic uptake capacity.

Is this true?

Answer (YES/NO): NO